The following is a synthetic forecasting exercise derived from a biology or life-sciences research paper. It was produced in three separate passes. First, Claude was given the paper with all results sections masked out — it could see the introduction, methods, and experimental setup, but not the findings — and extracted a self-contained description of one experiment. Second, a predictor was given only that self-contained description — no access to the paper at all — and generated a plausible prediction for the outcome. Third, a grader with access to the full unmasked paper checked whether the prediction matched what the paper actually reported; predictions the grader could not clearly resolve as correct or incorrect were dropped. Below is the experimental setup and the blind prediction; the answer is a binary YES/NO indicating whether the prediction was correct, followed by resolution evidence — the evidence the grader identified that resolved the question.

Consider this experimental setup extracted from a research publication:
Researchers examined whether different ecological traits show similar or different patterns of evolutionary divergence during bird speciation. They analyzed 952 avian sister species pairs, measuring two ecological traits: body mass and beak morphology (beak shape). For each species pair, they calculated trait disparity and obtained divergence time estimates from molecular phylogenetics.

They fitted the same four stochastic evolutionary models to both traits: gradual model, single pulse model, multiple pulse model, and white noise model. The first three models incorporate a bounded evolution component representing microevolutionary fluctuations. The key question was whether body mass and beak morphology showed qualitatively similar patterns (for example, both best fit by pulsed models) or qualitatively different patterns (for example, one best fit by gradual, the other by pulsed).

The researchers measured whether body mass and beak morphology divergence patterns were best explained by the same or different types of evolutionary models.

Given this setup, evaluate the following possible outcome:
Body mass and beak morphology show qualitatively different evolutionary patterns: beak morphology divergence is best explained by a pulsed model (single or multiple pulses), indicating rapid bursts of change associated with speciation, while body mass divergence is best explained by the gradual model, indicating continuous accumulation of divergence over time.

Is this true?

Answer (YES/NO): NO